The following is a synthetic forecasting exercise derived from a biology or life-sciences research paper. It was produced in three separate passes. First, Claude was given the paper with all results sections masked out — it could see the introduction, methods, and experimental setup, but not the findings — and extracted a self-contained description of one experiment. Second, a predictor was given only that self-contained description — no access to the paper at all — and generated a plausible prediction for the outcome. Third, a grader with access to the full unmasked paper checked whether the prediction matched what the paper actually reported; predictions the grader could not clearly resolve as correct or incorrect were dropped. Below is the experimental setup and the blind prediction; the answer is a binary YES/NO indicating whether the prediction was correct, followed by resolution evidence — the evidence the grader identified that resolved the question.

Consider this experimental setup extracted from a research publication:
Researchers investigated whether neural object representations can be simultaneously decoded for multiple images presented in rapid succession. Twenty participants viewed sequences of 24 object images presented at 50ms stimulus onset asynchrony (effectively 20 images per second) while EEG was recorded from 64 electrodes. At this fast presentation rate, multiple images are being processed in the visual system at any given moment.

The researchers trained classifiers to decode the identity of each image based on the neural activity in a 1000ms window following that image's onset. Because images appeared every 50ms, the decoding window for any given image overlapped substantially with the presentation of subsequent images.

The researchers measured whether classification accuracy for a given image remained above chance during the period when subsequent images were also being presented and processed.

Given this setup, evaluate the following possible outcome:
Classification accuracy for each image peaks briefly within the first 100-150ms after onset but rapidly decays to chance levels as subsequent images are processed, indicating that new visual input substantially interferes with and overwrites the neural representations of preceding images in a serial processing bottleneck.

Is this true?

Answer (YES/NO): NO